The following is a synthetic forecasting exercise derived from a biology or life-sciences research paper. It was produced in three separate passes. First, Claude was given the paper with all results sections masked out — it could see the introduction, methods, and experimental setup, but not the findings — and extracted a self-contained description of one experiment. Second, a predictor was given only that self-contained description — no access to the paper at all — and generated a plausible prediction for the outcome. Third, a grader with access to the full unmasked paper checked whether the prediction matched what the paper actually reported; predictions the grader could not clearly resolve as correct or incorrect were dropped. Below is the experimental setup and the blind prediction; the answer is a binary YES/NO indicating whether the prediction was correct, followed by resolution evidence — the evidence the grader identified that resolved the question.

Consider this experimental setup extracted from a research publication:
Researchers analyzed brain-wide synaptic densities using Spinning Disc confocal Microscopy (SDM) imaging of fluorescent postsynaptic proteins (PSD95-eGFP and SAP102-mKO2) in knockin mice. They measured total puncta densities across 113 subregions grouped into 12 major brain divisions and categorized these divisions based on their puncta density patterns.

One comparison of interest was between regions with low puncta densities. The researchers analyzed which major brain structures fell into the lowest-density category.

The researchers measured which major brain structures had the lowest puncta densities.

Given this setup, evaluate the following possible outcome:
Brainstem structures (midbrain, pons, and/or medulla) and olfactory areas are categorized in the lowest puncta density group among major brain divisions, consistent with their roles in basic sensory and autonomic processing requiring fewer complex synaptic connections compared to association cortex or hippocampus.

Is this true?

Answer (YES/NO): NO